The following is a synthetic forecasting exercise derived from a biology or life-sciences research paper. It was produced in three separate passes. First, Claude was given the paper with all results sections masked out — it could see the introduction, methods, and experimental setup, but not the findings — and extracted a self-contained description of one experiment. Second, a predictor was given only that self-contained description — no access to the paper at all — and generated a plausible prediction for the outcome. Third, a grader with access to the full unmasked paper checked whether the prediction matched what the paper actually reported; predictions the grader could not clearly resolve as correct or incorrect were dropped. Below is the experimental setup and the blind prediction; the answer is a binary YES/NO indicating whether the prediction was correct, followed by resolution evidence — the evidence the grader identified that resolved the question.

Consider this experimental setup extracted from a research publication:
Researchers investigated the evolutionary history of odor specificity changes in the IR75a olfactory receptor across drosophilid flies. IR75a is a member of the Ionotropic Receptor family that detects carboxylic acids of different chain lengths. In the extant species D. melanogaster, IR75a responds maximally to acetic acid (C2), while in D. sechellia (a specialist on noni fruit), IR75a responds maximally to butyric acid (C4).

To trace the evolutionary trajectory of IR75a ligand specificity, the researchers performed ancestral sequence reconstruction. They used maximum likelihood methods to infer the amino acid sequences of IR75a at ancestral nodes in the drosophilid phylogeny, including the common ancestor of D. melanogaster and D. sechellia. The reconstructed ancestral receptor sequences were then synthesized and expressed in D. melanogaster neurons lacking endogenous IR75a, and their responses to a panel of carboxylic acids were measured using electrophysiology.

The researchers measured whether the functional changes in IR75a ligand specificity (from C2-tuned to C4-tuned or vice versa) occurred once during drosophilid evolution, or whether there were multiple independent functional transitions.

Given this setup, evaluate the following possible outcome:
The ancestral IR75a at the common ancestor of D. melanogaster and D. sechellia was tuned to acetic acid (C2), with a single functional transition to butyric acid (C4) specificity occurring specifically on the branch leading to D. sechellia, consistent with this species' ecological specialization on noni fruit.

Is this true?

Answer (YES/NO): NO